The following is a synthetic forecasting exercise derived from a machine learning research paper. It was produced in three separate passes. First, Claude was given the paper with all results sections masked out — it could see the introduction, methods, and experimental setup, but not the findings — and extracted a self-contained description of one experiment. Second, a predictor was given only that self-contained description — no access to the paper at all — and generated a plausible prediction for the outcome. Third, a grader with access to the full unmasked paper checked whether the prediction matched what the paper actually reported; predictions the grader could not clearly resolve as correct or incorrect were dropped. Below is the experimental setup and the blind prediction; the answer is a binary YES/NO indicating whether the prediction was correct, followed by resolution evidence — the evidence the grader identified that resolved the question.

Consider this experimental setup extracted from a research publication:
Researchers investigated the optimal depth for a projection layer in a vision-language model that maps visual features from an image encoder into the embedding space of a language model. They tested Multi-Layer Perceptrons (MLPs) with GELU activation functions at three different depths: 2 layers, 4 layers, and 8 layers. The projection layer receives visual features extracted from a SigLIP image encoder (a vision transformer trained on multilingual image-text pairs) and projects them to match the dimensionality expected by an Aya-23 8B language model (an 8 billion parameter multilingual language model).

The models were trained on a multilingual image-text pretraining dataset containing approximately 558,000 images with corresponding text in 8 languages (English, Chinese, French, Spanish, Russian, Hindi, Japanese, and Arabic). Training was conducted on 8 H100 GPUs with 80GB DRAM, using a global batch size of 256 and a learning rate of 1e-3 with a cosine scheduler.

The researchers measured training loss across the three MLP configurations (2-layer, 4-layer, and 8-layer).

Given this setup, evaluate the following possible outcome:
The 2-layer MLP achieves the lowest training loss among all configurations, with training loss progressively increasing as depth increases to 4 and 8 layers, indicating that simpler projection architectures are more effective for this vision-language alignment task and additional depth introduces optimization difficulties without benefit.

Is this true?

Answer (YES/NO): NO